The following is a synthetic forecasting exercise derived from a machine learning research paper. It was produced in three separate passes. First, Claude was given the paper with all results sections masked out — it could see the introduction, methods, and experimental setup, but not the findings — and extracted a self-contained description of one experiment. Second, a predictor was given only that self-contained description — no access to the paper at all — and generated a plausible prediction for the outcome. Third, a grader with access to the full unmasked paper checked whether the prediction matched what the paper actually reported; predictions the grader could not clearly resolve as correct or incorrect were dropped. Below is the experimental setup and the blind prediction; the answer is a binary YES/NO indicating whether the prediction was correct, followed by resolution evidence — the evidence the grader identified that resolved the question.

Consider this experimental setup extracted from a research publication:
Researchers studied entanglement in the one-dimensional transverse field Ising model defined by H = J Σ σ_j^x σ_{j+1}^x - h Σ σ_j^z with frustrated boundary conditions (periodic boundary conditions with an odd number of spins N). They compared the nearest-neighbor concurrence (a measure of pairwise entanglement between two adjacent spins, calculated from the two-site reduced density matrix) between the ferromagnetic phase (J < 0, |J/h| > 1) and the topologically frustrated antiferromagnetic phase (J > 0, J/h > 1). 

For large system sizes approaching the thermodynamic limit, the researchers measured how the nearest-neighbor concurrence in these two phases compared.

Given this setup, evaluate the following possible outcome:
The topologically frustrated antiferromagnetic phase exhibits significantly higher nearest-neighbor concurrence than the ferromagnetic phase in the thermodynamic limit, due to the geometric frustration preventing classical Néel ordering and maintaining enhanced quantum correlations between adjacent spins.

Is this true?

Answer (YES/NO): NO